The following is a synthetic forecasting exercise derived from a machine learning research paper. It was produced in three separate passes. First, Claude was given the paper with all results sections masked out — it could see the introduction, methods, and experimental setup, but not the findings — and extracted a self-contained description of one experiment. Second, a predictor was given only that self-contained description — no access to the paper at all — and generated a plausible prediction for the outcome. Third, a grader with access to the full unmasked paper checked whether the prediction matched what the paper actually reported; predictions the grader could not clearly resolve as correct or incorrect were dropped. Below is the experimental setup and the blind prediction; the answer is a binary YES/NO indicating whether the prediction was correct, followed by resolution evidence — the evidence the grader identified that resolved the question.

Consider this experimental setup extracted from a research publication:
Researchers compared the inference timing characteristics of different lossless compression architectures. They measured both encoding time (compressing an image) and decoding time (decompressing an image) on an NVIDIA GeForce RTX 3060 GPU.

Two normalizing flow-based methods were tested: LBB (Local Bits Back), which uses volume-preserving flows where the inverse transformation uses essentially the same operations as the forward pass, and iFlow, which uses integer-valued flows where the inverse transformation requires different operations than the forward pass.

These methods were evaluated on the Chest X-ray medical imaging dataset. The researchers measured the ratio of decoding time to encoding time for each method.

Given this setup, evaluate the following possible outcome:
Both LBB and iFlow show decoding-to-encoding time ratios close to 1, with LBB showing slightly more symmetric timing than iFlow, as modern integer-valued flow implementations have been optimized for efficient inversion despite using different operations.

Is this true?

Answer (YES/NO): NO